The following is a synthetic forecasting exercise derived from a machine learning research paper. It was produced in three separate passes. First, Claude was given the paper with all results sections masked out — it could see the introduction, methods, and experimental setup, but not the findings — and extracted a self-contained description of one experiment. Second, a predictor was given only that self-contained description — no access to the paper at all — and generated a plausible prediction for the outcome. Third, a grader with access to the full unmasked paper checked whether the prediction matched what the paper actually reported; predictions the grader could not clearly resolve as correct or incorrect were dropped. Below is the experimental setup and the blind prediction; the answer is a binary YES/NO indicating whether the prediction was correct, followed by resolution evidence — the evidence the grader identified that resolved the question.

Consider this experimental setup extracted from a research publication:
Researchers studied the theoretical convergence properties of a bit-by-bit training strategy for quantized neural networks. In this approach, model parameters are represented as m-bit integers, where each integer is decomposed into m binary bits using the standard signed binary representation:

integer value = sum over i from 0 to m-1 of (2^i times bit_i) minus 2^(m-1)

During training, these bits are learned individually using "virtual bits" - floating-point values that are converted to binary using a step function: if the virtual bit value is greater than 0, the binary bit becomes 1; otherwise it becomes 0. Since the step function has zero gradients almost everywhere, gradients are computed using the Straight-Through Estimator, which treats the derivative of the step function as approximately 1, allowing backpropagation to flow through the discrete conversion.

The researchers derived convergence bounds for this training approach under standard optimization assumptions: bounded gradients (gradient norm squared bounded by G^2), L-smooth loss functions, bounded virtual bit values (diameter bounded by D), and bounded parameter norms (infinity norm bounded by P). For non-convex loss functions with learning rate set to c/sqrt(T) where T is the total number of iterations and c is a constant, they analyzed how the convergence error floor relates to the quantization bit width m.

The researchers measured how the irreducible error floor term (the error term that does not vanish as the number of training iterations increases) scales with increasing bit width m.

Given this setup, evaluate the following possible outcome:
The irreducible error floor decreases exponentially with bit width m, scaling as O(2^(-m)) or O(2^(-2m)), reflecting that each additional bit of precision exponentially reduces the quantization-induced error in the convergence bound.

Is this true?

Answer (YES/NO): NO